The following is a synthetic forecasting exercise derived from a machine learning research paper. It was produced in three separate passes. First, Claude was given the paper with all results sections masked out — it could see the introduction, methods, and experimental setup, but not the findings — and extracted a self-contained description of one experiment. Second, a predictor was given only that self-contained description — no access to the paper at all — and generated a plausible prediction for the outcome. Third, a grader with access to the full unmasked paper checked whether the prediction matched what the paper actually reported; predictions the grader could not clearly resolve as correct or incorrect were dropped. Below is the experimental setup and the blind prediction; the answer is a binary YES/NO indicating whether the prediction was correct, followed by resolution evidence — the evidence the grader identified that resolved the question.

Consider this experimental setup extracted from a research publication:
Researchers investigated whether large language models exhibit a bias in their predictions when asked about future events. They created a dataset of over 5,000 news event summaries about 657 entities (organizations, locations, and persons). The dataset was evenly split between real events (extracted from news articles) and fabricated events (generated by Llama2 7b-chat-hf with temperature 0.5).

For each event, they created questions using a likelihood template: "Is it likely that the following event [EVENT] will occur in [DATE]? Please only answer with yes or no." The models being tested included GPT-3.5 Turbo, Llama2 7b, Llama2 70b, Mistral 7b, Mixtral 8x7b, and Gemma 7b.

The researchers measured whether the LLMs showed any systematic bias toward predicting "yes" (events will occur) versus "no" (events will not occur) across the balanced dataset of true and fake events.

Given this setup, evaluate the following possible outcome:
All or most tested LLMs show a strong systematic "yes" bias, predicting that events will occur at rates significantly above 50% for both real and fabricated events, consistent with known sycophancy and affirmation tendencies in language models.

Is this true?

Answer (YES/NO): NO